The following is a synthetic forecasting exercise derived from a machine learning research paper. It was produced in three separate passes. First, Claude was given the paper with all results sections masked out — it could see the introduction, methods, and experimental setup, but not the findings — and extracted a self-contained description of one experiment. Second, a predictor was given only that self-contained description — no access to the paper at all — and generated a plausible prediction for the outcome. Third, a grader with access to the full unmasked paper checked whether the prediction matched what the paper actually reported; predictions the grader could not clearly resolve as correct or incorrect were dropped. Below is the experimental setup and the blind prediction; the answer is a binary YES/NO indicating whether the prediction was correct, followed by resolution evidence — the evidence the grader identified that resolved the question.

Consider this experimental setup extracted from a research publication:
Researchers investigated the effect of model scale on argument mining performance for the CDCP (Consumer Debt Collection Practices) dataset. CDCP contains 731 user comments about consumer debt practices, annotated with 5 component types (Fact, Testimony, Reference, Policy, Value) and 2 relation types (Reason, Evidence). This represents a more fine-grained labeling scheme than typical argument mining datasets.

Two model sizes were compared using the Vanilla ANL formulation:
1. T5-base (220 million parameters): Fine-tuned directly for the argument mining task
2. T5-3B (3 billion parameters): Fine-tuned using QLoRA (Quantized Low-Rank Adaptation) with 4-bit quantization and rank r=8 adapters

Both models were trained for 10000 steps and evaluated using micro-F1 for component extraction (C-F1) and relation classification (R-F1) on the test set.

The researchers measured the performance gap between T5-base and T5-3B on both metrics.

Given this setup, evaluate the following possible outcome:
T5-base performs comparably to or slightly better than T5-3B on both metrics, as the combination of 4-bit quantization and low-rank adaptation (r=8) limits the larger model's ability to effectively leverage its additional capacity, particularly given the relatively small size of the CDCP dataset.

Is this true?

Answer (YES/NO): NO